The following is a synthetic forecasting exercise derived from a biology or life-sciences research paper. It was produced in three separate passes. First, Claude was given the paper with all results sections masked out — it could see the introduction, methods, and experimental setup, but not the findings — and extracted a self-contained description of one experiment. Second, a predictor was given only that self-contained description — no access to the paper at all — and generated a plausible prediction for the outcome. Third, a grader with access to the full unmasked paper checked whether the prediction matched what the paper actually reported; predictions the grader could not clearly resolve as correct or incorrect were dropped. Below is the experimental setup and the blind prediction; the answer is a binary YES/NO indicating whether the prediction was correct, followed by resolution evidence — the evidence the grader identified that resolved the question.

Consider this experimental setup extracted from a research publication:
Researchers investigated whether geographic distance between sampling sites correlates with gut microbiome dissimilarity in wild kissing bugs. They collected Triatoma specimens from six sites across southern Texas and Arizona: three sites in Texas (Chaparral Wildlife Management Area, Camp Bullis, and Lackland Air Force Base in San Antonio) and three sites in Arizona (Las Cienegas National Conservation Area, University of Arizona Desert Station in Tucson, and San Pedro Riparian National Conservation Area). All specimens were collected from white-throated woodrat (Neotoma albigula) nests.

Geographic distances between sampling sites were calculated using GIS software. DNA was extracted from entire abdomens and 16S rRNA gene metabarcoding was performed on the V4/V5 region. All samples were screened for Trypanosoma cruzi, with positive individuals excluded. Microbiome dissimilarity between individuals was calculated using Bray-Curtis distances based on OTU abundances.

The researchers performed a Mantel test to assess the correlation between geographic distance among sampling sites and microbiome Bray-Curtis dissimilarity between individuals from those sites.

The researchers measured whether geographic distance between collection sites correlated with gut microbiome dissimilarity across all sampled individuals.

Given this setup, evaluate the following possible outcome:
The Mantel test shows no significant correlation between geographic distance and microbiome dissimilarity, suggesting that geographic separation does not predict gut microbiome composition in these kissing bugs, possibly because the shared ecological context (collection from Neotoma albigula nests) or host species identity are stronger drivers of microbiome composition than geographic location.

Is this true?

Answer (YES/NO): NO